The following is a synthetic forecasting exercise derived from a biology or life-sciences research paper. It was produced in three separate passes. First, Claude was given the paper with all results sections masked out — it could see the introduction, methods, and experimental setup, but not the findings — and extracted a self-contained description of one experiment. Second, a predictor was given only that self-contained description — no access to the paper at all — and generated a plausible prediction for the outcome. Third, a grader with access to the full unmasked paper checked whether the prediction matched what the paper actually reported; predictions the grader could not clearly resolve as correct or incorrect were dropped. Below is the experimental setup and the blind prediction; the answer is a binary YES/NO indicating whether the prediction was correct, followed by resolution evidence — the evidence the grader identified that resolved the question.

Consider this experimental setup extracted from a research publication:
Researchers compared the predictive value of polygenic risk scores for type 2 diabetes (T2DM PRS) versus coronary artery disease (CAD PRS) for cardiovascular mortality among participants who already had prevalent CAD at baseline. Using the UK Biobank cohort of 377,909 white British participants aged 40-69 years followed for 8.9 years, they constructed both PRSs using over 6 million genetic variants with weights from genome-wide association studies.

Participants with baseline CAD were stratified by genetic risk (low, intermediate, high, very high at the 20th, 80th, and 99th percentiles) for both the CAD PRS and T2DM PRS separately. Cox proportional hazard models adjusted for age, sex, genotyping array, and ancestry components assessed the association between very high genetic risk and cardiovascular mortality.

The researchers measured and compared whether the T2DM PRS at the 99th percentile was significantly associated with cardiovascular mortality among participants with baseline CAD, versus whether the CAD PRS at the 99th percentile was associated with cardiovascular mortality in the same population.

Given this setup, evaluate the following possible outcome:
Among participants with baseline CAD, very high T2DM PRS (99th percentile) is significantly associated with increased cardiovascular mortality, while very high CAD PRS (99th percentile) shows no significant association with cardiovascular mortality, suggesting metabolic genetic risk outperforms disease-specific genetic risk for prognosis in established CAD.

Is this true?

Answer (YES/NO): YES